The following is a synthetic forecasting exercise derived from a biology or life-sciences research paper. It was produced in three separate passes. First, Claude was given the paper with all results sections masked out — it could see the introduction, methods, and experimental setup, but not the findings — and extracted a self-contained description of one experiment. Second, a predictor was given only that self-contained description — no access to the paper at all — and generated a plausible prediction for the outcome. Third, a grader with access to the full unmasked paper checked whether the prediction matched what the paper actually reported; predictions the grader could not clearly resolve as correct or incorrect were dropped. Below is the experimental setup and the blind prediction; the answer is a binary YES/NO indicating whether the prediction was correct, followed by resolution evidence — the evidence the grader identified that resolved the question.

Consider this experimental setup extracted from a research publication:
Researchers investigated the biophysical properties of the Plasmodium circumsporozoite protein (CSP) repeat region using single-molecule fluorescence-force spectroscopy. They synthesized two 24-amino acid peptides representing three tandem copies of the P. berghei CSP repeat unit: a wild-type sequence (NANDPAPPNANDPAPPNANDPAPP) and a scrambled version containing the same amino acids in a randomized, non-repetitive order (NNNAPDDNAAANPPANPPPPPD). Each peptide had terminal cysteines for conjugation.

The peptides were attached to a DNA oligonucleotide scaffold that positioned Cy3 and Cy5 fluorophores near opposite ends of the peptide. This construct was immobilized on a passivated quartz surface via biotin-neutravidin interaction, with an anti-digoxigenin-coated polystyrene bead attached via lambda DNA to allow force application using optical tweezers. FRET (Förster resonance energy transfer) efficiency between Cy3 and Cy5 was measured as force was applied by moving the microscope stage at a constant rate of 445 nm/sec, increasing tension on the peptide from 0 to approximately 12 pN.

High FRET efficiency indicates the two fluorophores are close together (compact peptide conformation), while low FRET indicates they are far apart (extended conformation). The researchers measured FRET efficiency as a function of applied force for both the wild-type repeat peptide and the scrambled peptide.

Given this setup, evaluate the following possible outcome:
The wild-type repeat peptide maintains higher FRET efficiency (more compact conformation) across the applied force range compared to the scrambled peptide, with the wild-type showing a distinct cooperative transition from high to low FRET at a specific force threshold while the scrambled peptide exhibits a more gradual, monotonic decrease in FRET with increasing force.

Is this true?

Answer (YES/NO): NO